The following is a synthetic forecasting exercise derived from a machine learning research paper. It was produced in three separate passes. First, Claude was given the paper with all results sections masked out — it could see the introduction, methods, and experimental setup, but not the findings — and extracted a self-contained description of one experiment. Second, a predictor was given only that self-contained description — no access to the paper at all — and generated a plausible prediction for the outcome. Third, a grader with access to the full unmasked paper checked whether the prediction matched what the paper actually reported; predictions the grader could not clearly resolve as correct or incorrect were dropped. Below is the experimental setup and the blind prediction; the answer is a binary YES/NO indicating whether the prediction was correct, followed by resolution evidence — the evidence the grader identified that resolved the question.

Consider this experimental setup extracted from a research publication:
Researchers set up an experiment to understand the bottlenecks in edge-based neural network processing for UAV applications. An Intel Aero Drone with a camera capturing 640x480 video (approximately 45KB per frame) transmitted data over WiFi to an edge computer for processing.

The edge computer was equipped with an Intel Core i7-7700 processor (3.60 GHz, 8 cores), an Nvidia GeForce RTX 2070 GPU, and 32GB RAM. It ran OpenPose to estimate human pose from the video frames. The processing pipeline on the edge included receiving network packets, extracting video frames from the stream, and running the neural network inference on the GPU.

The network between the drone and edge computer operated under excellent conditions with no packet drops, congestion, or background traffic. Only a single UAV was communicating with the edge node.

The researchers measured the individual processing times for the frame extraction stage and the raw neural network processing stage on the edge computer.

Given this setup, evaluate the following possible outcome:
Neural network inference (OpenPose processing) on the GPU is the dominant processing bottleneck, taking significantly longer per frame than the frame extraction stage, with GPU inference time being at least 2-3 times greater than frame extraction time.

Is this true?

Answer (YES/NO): YES